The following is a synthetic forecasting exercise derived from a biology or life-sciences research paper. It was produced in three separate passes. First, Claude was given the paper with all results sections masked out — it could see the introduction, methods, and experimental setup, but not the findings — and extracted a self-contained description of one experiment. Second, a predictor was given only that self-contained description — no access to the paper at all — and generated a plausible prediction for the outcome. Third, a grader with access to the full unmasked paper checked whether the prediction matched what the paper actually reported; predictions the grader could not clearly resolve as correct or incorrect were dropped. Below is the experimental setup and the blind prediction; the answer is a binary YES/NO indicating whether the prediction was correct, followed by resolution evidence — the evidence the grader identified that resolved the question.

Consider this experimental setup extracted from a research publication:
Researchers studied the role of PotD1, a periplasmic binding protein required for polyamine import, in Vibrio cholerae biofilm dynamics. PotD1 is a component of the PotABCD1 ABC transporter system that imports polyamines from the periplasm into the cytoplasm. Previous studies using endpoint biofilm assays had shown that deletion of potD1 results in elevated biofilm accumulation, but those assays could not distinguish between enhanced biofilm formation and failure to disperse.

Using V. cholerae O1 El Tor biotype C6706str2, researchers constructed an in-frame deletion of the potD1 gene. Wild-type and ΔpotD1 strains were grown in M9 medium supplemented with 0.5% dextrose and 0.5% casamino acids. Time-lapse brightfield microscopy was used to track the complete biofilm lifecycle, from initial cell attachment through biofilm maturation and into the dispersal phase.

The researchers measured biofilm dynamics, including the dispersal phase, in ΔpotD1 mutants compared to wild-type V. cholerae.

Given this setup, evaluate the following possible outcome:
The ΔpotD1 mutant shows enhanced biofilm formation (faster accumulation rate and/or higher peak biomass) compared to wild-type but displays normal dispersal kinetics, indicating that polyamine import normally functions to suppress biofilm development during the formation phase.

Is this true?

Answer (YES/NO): NO